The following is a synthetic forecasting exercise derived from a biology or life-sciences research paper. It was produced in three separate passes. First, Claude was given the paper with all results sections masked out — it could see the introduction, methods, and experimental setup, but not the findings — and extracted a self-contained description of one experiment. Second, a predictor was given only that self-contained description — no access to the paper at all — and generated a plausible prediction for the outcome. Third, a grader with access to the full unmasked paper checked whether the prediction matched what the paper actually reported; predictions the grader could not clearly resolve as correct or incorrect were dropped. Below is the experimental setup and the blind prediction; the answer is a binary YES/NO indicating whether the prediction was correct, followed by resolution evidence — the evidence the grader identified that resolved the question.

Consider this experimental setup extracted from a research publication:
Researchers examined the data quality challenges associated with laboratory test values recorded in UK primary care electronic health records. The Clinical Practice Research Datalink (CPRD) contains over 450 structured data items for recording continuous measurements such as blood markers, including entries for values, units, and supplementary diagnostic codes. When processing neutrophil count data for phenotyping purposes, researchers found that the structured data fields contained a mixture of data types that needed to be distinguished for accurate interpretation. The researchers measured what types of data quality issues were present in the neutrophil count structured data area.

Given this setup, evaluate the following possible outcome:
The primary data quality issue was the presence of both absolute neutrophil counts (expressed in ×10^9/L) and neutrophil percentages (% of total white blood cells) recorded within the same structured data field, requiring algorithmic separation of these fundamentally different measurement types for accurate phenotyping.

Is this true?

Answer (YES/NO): YES